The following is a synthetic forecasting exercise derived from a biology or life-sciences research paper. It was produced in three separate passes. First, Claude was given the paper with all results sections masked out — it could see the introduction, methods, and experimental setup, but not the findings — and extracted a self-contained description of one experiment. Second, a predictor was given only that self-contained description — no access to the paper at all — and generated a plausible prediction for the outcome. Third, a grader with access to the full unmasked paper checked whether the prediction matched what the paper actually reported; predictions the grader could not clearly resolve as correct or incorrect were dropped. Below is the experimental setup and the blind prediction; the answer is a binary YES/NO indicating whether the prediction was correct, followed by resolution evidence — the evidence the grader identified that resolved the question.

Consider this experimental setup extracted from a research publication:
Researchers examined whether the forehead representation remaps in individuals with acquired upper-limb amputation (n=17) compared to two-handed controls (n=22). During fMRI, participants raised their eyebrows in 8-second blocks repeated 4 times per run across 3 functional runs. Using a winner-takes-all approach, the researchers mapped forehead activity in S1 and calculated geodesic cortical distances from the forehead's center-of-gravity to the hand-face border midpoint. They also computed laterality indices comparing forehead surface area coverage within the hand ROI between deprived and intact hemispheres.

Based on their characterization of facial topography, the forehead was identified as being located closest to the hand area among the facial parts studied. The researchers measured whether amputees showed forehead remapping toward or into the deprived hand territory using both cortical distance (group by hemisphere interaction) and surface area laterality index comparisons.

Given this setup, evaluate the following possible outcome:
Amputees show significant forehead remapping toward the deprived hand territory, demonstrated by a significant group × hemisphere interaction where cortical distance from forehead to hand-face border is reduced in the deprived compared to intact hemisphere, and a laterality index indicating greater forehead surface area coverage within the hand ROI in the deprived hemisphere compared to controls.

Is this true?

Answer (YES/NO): NO